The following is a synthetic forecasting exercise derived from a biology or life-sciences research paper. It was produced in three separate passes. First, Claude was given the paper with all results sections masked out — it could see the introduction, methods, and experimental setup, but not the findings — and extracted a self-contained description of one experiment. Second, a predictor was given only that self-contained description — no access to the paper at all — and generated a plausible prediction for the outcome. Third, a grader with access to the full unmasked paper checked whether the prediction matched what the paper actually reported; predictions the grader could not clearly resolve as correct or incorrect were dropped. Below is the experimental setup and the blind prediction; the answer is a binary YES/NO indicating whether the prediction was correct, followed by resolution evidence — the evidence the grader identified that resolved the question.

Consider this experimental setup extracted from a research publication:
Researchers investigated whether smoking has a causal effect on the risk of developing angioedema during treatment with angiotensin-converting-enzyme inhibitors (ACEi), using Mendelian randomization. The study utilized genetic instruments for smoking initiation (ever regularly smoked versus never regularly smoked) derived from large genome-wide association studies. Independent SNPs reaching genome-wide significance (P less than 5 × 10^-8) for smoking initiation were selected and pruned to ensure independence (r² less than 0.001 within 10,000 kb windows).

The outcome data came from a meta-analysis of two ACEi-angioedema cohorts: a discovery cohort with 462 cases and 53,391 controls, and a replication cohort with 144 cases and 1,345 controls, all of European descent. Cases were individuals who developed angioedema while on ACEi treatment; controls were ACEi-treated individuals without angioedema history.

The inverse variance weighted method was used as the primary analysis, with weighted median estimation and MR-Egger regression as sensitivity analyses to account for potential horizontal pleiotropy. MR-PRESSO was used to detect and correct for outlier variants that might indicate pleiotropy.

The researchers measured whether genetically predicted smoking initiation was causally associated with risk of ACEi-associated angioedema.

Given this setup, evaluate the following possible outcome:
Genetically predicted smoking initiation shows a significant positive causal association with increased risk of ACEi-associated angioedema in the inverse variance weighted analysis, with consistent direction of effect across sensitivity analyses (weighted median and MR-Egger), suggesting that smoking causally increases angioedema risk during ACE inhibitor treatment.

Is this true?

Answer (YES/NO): NO